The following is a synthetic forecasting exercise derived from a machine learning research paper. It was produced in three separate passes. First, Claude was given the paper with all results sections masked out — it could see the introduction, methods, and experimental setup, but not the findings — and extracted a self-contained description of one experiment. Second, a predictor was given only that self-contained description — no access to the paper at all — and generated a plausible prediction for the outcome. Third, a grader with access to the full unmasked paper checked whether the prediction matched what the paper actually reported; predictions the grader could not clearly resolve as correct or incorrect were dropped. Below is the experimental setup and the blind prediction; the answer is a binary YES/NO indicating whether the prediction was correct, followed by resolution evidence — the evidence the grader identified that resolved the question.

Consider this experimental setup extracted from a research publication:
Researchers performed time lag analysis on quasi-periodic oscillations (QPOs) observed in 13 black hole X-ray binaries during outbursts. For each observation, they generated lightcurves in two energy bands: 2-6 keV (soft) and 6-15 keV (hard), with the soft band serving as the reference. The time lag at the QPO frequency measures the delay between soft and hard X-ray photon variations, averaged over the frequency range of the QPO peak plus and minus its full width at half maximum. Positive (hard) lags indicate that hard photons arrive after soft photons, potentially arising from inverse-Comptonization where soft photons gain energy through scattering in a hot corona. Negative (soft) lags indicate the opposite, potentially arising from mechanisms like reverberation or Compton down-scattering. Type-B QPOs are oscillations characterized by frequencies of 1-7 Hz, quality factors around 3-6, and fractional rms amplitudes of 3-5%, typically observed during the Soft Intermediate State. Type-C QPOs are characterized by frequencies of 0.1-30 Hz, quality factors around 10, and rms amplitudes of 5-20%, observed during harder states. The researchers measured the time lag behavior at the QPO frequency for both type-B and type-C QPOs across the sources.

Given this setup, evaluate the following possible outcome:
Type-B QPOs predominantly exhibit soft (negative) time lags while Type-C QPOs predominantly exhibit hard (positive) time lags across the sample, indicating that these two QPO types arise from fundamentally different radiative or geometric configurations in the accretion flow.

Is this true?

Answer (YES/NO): NO